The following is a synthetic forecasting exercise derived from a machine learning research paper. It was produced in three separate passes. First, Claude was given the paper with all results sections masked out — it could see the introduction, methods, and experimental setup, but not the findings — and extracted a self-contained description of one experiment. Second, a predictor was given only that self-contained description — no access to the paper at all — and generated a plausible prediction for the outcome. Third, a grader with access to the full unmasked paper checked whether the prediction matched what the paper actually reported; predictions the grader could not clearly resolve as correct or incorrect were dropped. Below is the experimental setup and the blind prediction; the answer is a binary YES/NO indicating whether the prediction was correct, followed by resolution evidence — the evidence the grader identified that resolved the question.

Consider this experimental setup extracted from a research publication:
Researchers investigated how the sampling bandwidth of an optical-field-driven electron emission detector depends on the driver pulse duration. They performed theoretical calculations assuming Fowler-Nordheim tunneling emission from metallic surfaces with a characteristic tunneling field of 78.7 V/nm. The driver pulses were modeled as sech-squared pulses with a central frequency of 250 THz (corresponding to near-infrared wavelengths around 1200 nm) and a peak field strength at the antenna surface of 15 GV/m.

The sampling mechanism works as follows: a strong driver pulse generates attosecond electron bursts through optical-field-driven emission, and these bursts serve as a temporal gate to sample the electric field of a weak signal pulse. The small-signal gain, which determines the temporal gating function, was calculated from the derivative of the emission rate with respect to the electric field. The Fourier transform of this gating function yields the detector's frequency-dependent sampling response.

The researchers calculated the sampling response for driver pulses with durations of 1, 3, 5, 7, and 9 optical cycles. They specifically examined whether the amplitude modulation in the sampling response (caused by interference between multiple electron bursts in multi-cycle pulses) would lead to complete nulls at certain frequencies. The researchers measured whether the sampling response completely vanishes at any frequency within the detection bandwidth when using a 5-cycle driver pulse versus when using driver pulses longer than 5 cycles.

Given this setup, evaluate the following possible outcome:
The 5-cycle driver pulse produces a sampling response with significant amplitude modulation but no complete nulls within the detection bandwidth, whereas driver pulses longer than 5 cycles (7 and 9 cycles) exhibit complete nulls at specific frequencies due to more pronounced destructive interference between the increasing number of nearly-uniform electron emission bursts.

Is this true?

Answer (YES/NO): YES